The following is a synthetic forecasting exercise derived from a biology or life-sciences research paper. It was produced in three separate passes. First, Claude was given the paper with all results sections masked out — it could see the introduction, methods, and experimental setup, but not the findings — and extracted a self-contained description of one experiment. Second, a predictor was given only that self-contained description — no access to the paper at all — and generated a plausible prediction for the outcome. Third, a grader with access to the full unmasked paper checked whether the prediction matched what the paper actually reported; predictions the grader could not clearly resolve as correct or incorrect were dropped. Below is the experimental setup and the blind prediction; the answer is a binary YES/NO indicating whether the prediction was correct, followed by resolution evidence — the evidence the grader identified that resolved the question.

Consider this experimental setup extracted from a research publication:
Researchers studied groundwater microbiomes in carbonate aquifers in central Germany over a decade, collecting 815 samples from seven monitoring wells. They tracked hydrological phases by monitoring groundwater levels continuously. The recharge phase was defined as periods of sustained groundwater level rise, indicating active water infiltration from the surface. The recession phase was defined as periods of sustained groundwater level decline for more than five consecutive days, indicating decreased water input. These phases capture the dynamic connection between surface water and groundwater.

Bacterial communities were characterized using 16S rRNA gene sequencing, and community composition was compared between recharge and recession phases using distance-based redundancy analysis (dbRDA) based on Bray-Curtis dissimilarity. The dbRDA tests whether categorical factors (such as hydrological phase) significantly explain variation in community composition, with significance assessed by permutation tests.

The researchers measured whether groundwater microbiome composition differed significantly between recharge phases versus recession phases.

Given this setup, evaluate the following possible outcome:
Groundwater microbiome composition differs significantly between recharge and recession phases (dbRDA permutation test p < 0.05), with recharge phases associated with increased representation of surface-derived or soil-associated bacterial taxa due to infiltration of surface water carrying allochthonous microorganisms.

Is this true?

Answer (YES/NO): NO